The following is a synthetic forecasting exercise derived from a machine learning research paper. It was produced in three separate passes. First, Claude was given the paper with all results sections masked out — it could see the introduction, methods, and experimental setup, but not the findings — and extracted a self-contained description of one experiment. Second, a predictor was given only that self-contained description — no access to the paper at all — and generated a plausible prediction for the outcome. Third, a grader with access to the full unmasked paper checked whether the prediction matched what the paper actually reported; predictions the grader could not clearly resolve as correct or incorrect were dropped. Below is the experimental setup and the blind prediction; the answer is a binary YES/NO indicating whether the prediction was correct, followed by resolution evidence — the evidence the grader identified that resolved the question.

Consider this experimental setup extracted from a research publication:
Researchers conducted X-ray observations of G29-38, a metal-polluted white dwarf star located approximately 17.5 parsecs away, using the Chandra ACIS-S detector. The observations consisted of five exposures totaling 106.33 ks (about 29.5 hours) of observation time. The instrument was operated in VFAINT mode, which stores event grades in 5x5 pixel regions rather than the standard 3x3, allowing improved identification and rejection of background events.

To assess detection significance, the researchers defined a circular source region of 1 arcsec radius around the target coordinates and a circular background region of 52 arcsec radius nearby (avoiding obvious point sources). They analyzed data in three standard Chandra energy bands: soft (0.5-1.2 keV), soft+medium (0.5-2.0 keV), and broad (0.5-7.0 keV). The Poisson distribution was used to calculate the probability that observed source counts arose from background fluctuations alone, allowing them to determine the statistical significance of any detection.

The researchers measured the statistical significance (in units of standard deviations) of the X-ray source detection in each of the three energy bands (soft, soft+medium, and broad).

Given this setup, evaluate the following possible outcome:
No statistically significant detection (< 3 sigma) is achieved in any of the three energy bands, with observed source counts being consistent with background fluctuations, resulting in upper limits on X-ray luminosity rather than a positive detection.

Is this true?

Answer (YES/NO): NO